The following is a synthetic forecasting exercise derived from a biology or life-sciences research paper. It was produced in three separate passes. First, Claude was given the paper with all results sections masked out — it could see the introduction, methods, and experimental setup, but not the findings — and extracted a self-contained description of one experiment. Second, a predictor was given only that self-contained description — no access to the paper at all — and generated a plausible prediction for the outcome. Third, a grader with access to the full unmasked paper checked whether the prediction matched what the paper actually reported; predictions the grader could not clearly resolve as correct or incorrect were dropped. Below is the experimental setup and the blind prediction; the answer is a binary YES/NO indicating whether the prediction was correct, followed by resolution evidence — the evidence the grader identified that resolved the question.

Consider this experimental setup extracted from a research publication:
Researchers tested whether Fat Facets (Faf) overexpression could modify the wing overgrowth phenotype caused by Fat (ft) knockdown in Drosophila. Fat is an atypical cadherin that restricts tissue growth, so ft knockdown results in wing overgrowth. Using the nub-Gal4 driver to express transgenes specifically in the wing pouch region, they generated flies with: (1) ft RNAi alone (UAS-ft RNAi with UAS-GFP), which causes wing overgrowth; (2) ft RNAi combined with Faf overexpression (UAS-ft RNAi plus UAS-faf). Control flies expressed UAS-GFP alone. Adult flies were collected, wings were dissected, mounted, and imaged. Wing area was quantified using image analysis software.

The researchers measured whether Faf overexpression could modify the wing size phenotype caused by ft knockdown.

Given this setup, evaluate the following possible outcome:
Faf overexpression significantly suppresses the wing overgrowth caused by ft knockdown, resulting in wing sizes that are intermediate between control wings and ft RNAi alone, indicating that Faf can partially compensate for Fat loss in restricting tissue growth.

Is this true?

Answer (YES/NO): NO